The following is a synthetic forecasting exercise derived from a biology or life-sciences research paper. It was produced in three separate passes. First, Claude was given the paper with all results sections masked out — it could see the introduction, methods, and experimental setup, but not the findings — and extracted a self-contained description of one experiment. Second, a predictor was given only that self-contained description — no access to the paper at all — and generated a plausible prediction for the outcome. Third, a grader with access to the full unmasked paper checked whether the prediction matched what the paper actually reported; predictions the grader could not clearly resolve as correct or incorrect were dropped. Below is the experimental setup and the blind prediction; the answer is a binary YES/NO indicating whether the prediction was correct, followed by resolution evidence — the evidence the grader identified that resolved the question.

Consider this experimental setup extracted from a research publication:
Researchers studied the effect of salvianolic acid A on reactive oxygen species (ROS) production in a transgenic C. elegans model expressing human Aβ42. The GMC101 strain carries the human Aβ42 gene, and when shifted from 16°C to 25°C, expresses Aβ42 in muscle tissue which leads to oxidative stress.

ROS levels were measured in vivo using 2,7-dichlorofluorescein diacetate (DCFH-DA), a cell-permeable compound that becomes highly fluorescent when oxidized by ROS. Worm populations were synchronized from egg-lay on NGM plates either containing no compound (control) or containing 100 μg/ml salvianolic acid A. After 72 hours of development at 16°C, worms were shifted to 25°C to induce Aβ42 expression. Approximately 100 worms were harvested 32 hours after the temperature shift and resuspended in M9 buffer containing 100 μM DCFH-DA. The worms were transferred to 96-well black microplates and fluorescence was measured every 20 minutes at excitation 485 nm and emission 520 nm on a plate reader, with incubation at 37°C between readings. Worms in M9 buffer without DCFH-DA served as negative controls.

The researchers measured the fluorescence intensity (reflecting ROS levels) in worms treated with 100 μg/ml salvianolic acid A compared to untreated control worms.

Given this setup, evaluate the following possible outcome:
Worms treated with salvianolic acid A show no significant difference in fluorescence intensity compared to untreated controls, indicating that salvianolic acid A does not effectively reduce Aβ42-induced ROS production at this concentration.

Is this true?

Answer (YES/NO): NO